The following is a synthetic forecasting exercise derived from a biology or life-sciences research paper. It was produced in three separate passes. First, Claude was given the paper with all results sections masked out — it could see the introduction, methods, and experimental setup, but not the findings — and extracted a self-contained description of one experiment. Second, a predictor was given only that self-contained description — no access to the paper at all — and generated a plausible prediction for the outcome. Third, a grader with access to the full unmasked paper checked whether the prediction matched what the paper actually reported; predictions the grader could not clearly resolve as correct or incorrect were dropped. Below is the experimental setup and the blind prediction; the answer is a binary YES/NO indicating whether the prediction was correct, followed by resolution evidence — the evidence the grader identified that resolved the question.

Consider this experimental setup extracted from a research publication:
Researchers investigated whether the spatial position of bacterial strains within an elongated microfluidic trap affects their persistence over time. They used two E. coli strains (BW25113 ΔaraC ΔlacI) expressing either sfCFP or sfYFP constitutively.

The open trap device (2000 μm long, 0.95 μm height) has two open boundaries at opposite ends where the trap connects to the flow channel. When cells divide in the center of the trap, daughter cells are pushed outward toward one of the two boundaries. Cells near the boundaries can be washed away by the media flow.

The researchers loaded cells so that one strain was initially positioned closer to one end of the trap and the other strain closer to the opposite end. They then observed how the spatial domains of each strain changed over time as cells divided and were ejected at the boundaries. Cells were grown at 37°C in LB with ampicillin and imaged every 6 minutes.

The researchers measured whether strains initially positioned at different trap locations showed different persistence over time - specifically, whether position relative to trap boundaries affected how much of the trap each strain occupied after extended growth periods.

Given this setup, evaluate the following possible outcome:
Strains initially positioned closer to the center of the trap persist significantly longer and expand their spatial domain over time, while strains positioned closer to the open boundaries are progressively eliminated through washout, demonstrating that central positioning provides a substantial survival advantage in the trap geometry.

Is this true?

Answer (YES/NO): NO